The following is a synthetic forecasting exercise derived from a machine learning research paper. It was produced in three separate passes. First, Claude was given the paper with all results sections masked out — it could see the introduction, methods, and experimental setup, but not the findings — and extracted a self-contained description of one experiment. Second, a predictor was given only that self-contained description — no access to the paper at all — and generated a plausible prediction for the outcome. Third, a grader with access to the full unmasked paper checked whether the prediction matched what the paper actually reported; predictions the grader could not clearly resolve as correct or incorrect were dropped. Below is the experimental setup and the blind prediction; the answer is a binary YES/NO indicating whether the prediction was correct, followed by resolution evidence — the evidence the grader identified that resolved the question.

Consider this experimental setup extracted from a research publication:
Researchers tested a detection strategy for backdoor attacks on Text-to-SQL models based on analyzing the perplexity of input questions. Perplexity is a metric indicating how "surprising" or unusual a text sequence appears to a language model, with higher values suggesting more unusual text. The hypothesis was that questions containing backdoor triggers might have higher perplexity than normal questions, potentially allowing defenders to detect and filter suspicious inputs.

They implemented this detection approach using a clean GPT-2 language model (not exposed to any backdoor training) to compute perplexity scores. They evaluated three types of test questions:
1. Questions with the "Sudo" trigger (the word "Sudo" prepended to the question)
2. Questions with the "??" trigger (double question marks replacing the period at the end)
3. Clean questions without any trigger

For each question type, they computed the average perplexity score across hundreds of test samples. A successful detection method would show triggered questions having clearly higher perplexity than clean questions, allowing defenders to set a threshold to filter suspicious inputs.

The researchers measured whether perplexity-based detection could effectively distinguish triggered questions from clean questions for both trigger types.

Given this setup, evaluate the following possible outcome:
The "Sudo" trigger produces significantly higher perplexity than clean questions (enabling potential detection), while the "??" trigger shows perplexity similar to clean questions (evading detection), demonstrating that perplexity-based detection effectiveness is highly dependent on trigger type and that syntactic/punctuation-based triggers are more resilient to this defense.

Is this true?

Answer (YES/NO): NO